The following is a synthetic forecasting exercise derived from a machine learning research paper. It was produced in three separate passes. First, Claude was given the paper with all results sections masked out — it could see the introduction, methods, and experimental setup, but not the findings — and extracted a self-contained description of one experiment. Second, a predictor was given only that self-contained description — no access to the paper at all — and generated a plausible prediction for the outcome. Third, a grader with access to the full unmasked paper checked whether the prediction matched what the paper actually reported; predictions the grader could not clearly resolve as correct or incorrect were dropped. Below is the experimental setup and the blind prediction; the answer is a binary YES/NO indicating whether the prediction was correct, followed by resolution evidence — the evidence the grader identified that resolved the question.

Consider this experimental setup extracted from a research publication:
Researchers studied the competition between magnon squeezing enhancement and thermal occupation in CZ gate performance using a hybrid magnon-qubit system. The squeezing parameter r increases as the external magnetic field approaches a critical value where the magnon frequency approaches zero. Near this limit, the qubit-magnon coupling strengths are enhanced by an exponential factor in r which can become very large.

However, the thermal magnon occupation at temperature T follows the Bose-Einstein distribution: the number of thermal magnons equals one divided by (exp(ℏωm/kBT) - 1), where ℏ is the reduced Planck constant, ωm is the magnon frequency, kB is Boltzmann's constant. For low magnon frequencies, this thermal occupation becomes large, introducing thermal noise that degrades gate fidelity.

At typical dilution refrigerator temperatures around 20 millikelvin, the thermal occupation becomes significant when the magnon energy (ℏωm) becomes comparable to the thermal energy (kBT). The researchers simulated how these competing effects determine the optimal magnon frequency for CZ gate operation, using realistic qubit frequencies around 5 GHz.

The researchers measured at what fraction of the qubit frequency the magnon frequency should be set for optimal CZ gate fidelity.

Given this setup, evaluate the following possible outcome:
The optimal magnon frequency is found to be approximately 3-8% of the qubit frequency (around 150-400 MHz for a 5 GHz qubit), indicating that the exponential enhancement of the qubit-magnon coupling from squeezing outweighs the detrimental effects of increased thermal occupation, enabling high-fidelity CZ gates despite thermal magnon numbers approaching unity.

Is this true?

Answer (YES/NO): NO